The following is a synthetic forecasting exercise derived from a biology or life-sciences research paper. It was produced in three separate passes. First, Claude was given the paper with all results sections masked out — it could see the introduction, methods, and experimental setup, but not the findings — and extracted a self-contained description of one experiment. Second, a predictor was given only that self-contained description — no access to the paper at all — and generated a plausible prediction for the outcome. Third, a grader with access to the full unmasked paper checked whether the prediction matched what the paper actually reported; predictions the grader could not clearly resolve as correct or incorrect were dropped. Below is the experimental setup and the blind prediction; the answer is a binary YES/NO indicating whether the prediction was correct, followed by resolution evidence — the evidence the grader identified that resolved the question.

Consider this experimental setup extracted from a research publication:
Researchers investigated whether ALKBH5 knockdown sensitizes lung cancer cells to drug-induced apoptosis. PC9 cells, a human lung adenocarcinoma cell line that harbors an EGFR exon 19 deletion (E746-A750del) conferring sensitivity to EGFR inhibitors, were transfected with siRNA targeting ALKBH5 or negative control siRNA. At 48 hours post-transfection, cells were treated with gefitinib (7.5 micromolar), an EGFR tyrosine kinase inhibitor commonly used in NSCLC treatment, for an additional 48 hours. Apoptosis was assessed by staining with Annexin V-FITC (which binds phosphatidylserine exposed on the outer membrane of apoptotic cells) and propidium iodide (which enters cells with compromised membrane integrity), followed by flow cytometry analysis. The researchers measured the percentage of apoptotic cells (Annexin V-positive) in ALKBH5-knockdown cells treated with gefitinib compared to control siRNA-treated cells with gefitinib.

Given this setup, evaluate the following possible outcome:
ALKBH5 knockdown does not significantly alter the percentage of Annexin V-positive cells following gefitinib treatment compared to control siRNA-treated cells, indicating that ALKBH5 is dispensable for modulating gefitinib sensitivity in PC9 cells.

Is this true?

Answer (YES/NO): NO